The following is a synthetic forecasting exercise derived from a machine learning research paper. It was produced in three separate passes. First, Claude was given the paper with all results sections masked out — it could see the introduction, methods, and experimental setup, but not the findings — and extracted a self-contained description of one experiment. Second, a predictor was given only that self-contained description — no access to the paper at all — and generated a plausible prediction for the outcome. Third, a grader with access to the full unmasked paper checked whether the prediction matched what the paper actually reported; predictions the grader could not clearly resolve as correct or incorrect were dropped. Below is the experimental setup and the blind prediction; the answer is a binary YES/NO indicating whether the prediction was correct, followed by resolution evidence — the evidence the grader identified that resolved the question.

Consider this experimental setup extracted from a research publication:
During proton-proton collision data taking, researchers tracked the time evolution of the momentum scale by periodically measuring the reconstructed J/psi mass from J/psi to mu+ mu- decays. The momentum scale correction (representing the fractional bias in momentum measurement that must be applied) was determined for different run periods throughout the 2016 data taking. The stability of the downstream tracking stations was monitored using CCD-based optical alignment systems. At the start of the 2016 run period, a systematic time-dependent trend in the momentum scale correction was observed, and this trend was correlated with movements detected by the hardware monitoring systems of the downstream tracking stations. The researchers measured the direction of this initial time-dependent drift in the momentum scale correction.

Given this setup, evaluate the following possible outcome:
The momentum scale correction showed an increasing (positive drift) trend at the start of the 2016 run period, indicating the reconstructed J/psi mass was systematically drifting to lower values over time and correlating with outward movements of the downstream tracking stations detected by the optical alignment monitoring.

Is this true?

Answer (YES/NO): NO